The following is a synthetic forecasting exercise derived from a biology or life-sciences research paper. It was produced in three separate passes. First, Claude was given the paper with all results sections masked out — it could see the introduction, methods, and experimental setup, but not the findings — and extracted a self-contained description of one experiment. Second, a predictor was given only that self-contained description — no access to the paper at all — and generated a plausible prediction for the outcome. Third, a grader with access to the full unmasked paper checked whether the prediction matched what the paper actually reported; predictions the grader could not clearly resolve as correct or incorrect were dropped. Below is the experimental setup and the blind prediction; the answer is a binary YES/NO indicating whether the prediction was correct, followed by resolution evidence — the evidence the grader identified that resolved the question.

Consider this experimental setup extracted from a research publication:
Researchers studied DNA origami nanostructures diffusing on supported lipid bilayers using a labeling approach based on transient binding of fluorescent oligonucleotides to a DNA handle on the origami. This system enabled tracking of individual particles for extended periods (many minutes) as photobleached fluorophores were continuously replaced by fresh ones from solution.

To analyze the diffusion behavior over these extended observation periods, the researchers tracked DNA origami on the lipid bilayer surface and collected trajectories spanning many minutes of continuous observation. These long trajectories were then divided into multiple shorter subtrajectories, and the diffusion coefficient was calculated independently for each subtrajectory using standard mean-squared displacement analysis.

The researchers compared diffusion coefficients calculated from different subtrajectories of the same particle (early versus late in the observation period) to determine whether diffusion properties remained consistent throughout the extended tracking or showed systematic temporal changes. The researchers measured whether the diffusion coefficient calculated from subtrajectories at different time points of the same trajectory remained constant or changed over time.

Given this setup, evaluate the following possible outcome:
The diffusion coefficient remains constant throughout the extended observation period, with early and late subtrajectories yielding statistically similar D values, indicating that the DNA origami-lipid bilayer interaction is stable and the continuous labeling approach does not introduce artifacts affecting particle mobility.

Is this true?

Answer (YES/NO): YES